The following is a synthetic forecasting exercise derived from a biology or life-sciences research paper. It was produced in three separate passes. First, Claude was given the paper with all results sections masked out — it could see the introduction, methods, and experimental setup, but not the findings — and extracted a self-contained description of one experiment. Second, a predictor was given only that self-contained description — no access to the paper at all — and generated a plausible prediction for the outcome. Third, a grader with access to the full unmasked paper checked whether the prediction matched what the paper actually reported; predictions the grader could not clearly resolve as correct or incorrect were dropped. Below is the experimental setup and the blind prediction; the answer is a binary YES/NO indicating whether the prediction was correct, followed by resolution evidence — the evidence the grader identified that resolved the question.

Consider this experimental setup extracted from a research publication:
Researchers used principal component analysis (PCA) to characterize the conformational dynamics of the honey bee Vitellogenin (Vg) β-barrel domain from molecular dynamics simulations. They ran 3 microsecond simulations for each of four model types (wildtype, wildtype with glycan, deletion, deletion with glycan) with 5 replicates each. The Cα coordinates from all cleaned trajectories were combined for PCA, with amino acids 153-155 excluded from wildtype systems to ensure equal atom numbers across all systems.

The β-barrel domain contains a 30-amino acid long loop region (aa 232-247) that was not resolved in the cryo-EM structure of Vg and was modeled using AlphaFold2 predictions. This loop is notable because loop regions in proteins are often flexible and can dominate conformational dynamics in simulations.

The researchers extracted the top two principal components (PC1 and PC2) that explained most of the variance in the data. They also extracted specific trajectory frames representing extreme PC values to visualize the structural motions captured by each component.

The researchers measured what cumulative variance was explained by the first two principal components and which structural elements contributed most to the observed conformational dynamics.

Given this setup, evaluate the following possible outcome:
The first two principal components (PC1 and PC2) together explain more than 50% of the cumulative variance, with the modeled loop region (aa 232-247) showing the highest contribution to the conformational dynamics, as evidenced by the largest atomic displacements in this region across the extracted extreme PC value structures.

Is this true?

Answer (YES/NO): NO